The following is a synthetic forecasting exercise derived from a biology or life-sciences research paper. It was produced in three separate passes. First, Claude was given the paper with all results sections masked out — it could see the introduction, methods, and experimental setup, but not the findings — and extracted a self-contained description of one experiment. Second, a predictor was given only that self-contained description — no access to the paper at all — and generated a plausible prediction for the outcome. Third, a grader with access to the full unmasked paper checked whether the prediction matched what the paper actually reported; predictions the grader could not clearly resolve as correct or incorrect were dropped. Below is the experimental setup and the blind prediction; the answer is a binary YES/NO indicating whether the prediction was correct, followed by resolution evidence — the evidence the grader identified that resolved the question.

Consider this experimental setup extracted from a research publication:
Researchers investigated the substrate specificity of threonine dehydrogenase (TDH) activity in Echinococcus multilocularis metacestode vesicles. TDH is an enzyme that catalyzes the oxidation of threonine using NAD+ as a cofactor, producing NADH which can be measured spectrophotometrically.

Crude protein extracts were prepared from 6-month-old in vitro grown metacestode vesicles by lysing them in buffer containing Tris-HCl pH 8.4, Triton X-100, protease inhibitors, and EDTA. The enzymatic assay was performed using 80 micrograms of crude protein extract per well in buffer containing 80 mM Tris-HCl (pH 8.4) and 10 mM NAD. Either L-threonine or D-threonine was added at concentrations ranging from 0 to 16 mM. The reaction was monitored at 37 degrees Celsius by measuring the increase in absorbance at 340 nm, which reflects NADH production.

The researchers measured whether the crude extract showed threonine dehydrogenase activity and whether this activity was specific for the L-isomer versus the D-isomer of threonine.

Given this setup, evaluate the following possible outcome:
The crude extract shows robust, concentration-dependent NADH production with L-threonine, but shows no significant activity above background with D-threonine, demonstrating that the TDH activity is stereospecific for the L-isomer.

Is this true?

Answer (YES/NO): YES